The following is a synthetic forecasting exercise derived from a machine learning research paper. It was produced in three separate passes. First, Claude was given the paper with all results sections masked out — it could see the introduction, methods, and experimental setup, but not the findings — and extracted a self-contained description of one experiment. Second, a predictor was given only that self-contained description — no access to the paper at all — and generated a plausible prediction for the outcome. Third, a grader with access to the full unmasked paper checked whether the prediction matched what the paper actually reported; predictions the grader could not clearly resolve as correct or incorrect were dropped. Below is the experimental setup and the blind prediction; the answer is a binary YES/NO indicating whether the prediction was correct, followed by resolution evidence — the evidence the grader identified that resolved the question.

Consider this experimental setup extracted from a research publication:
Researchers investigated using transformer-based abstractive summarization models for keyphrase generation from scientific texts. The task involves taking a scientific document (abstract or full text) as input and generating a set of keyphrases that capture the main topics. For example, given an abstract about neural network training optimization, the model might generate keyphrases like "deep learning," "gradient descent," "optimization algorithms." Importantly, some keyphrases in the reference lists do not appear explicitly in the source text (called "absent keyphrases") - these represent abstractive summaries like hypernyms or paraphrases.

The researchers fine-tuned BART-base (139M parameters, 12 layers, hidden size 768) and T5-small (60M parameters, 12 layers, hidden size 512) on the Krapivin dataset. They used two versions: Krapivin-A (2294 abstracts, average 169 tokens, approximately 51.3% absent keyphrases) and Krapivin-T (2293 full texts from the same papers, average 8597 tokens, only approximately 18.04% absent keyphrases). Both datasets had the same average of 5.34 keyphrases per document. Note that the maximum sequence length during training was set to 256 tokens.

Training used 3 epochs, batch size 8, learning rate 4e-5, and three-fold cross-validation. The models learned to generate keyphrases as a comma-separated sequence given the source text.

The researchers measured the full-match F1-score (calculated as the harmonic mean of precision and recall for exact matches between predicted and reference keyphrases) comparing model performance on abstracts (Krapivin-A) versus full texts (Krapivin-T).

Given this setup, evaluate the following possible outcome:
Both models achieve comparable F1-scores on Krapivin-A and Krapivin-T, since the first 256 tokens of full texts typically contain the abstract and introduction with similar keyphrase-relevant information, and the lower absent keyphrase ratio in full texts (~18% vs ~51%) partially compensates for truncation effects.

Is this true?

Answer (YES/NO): NO